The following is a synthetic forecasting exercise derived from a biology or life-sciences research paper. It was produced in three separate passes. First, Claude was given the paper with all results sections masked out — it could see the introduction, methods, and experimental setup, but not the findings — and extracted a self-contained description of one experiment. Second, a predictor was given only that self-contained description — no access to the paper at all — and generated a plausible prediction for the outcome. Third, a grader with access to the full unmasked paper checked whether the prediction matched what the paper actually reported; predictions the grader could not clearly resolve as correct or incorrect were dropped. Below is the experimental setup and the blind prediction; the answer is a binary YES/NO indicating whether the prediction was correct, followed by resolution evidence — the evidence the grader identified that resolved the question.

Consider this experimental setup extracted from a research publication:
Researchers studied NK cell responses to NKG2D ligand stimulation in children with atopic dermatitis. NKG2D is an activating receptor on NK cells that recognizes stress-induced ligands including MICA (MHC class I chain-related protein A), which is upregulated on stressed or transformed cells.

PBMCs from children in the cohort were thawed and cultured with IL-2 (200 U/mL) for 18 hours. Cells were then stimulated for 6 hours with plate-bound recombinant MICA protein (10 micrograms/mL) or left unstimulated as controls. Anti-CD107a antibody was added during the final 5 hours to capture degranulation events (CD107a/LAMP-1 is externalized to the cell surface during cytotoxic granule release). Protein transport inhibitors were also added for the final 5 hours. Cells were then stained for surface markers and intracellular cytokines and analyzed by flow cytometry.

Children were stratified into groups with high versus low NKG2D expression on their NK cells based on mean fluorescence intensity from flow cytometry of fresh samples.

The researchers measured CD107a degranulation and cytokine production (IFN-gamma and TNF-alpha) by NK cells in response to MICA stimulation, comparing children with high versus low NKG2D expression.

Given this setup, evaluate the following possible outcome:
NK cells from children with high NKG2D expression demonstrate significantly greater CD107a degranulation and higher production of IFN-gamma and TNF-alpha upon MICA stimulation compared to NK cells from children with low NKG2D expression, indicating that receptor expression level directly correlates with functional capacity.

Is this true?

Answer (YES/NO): NO